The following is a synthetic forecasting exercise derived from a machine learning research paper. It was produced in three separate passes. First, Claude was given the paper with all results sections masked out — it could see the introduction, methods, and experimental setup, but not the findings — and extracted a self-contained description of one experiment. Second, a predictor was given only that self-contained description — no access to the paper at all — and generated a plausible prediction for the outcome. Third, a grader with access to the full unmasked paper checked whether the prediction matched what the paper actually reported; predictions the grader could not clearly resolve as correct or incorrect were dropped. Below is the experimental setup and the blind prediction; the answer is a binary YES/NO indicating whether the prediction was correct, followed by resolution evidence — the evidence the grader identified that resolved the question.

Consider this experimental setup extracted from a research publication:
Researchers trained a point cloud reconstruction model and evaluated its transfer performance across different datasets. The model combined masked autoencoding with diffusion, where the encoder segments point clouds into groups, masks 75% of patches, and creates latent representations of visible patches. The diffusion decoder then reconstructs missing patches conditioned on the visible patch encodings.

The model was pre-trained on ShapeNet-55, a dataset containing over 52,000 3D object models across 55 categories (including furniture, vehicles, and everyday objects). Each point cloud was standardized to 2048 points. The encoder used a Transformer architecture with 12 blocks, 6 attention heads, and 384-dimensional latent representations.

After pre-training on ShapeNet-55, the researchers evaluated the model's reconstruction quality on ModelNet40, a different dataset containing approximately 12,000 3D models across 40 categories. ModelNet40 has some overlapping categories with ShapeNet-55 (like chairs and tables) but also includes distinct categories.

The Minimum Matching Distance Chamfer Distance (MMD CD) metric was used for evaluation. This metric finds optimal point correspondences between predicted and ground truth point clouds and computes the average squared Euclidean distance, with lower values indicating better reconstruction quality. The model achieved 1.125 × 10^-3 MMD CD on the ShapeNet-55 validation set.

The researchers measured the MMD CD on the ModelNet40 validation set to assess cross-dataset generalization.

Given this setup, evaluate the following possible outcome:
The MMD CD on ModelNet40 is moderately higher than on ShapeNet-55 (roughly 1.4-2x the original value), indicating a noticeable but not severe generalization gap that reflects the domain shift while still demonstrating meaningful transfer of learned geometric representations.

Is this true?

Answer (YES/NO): NO